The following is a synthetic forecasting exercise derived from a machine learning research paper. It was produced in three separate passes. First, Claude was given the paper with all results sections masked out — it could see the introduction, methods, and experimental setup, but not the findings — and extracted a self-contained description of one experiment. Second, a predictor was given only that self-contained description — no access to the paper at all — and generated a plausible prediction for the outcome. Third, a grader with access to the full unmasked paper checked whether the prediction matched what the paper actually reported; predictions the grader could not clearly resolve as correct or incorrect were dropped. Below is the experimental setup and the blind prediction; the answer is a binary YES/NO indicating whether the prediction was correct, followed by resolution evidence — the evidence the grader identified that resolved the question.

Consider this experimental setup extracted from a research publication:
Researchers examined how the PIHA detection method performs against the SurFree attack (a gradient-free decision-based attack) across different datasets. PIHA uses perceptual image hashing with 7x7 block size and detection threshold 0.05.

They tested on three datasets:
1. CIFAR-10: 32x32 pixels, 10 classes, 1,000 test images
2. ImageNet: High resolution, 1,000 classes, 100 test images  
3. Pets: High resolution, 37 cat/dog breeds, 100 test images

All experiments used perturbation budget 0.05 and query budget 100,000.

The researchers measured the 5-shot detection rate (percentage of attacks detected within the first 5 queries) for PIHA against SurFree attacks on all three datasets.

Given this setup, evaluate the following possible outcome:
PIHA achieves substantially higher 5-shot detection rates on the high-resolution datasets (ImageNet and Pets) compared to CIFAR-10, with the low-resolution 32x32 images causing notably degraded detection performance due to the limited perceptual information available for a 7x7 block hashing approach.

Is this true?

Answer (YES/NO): NO